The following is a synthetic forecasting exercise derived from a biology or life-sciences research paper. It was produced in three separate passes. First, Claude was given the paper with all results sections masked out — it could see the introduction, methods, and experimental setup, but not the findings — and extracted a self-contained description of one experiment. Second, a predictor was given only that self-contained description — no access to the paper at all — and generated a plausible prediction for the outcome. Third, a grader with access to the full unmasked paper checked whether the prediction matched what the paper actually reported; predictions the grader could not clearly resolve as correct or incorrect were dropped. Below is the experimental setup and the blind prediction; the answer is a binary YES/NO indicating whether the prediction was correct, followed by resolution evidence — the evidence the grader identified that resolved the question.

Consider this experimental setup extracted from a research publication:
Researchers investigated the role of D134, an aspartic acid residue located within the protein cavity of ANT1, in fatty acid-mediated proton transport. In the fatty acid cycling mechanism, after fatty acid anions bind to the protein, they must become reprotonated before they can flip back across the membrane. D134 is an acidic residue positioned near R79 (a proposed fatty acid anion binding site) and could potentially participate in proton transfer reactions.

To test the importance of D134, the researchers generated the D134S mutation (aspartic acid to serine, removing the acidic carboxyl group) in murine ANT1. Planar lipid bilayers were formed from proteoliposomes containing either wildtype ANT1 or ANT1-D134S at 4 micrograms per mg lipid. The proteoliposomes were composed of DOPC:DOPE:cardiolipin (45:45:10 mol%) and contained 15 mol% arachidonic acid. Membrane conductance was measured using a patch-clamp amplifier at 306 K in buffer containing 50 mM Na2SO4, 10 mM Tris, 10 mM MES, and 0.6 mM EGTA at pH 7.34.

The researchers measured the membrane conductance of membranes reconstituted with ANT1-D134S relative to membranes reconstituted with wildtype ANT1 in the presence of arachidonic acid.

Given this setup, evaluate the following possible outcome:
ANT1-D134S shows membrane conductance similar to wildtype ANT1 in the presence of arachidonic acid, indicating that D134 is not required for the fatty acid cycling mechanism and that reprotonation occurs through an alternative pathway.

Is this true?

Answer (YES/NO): NO